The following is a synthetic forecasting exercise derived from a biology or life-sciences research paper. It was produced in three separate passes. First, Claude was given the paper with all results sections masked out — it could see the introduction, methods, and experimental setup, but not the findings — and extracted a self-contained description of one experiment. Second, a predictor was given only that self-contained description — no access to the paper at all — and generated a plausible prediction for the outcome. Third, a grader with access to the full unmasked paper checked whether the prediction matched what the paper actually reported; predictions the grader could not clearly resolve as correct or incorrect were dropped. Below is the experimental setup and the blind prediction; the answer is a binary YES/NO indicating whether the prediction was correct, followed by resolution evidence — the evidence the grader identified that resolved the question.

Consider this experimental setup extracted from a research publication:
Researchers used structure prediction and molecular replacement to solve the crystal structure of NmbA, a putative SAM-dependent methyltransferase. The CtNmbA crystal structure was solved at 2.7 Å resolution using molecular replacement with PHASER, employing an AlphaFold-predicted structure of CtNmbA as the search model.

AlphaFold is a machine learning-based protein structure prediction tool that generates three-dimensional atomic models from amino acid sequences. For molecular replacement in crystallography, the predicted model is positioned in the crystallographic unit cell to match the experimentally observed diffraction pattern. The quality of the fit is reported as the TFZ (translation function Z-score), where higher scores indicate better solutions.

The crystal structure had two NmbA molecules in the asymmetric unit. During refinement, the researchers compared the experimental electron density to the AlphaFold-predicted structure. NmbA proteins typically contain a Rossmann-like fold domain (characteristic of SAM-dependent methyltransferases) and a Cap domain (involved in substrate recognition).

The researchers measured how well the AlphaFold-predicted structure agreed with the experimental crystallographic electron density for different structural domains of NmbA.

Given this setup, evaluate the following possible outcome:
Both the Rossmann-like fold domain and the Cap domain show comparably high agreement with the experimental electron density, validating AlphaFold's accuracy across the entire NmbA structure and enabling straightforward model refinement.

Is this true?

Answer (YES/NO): NO